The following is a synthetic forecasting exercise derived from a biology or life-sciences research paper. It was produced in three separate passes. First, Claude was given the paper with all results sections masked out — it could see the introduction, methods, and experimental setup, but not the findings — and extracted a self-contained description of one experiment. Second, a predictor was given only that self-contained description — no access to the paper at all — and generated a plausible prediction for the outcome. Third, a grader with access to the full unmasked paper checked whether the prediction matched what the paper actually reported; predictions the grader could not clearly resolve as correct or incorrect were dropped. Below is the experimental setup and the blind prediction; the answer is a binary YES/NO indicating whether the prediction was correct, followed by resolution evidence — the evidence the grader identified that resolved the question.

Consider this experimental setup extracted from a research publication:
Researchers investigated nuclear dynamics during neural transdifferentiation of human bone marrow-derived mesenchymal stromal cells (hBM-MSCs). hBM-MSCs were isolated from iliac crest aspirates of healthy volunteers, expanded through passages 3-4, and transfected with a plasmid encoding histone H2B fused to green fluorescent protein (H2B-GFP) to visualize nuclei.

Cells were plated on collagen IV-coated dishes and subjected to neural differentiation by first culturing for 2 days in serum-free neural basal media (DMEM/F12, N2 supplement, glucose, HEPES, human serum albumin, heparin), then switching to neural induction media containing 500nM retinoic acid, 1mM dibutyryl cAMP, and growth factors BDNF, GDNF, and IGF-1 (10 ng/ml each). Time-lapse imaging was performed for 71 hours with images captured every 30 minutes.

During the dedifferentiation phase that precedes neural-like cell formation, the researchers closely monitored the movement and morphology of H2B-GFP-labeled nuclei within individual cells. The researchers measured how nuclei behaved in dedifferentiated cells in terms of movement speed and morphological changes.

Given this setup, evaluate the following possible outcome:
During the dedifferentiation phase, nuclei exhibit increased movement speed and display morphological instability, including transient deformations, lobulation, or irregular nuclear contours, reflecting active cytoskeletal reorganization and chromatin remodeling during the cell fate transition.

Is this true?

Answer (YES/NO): YES